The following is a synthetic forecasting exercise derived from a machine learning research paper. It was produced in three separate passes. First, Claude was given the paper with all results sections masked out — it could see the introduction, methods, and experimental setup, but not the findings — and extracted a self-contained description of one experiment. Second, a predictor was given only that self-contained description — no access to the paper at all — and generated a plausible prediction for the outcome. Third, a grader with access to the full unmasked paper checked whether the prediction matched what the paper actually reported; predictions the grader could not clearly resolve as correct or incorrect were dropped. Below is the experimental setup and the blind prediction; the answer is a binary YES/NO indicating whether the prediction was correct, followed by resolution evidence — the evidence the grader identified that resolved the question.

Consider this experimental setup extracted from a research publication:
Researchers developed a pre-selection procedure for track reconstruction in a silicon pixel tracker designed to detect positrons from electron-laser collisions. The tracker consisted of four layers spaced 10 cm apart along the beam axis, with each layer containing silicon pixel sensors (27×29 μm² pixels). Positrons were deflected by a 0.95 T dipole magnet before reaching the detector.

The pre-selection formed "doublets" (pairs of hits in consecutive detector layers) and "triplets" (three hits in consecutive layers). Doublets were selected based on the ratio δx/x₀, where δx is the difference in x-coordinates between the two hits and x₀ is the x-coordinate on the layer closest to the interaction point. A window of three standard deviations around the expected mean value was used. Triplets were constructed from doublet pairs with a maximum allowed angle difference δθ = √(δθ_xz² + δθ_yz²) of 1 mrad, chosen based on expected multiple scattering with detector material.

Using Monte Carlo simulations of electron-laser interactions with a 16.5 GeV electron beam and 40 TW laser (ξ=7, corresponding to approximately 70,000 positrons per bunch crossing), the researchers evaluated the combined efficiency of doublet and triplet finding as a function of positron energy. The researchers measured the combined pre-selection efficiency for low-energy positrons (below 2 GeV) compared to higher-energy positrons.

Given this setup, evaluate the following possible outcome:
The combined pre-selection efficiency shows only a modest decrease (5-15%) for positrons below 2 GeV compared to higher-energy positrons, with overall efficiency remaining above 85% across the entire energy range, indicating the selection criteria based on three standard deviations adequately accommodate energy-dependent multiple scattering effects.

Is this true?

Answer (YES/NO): NO